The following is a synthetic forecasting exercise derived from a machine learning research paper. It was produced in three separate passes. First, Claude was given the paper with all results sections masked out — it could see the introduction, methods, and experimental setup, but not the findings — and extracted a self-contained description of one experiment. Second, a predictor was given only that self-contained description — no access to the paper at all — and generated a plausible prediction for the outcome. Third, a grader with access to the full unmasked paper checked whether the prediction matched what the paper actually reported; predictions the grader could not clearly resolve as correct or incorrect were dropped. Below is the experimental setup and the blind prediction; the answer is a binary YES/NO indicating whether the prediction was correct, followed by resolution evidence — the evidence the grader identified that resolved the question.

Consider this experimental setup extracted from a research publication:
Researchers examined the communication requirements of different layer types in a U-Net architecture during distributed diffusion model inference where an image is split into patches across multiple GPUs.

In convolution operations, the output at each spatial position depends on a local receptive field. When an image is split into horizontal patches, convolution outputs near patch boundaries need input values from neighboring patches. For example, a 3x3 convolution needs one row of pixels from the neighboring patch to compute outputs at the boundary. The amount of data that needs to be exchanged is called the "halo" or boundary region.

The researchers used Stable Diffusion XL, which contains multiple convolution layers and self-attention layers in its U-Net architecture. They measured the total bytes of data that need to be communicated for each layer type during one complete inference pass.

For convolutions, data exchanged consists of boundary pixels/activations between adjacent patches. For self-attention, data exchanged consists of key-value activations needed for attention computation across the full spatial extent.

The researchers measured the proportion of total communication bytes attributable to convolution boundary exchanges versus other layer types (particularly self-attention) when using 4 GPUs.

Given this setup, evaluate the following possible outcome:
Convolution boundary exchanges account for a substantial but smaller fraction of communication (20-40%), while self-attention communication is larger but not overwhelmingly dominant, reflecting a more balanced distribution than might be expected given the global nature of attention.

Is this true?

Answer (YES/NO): NO